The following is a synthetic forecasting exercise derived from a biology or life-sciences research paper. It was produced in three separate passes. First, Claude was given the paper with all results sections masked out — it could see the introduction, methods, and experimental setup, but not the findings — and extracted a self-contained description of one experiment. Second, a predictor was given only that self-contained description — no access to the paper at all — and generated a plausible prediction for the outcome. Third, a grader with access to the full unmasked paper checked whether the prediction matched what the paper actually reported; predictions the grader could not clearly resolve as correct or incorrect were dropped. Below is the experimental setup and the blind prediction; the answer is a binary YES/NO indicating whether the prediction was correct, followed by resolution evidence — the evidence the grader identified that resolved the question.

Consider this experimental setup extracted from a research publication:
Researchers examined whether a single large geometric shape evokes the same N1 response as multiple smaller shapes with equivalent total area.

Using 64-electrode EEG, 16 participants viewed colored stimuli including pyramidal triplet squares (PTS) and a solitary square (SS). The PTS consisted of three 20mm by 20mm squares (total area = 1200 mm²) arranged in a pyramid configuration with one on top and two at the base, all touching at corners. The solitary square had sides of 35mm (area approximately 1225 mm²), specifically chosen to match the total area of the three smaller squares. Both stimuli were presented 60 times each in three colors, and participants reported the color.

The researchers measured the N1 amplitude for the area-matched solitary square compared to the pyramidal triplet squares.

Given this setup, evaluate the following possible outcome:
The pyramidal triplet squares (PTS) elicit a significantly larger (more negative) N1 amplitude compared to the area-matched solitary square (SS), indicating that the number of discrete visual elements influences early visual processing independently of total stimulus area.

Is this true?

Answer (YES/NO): YES